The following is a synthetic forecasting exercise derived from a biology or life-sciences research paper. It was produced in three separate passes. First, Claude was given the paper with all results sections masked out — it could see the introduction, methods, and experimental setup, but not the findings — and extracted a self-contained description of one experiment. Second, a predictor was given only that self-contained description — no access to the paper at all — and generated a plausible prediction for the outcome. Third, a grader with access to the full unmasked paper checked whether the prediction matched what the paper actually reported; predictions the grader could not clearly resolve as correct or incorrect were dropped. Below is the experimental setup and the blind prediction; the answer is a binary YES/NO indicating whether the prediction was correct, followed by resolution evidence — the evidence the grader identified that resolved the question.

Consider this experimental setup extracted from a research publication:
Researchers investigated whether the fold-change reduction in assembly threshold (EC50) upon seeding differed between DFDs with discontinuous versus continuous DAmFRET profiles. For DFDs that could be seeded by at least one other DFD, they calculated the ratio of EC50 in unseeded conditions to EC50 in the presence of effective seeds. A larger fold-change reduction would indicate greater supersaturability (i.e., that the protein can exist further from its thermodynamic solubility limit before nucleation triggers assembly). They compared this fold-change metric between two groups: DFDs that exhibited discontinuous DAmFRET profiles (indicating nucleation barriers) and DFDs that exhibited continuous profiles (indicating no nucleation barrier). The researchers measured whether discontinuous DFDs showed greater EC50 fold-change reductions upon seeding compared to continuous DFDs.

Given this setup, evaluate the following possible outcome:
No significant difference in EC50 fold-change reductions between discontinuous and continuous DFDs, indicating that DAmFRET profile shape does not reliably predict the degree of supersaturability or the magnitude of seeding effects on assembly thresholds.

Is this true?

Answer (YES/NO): NO